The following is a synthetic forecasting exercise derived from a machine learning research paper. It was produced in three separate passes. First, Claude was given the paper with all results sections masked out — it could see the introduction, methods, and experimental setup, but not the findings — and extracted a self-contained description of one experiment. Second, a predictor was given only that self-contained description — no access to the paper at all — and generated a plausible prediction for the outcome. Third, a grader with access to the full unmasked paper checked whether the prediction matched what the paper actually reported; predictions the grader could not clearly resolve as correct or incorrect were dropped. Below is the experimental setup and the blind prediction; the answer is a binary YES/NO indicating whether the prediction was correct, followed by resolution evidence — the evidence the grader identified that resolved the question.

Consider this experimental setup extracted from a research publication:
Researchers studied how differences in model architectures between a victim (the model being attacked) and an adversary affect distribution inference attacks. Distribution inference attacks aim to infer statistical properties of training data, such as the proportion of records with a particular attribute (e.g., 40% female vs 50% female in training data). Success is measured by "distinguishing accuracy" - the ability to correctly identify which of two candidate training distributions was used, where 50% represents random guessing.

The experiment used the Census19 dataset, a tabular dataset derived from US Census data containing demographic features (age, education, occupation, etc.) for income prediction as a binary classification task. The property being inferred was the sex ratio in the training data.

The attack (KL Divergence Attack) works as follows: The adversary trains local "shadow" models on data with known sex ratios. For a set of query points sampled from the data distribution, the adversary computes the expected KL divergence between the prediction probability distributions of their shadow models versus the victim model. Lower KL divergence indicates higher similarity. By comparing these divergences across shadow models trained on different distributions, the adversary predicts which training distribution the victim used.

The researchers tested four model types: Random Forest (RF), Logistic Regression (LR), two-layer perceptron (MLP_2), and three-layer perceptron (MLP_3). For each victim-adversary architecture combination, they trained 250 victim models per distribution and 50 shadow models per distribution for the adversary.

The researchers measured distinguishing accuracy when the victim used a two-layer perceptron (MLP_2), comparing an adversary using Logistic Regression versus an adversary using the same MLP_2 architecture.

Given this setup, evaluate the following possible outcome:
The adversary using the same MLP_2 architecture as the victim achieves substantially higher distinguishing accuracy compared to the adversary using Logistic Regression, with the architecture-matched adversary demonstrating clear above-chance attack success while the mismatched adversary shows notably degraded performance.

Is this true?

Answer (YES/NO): YES